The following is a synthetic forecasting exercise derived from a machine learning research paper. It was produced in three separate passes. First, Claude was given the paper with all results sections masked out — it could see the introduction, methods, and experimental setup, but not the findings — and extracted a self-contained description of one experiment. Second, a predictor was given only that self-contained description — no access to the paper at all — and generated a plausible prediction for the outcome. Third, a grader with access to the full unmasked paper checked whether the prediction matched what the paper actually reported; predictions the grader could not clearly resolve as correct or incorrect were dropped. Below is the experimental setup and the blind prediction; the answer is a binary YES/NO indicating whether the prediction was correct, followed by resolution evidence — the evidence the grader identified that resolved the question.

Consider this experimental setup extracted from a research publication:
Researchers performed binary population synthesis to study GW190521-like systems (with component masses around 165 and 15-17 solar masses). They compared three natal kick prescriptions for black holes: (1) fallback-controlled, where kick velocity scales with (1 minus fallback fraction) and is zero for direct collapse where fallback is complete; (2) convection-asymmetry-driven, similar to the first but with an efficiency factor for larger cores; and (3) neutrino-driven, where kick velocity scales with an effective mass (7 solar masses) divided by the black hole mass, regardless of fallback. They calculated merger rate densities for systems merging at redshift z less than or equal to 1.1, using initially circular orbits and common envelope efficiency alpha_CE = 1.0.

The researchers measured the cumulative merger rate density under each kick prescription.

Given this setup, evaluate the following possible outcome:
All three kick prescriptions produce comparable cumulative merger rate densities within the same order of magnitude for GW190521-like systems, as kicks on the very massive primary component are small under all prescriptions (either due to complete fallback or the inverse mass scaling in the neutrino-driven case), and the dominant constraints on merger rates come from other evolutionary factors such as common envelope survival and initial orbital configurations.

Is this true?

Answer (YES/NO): NO